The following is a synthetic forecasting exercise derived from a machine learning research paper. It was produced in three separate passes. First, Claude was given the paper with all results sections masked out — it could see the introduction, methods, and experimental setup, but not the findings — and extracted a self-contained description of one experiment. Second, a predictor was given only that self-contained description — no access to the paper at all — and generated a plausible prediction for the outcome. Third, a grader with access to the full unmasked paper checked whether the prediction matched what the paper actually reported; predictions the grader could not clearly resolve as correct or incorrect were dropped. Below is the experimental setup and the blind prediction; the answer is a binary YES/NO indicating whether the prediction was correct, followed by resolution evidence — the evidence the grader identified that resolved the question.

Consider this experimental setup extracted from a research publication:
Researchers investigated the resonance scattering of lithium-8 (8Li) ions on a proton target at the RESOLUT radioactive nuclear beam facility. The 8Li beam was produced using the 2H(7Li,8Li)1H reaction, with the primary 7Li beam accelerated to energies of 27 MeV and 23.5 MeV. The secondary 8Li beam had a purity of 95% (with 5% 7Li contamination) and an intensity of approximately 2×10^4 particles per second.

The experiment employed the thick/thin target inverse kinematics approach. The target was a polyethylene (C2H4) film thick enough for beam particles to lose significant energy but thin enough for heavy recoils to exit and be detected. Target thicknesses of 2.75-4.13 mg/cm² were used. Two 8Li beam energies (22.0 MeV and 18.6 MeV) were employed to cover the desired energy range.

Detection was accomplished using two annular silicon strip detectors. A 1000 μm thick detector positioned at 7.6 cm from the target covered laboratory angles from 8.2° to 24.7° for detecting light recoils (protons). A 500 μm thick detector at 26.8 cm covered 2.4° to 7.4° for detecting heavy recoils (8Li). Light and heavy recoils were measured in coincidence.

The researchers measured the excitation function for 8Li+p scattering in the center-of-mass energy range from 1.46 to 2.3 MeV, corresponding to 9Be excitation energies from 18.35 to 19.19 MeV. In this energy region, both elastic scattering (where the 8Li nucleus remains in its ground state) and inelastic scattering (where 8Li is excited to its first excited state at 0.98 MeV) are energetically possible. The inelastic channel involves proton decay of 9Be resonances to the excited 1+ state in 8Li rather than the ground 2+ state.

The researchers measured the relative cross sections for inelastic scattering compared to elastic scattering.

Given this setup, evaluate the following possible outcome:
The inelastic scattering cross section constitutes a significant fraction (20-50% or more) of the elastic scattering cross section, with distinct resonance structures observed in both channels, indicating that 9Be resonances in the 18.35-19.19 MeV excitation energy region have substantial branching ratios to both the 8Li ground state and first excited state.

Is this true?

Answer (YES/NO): NO